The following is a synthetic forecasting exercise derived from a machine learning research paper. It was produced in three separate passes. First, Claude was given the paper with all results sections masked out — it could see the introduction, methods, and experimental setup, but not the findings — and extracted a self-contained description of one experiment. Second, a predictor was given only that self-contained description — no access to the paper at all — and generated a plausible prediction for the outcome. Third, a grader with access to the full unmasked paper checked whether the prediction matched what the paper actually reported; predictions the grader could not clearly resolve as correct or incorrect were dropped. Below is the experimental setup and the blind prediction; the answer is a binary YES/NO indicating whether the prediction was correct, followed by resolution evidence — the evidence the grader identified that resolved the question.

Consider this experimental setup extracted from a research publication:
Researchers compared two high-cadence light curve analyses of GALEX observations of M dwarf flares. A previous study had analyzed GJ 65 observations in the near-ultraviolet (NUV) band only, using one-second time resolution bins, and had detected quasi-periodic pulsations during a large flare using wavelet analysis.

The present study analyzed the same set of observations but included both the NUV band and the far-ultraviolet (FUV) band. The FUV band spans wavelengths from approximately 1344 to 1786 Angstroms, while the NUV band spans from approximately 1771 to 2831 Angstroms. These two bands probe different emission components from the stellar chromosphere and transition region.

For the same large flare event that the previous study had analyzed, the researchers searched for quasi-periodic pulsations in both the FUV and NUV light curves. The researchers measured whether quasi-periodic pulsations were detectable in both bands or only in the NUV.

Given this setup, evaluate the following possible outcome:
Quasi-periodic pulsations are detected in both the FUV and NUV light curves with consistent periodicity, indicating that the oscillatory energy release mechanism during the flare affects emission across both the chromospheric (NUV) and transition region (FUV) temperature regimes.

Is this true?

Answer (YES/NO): YES